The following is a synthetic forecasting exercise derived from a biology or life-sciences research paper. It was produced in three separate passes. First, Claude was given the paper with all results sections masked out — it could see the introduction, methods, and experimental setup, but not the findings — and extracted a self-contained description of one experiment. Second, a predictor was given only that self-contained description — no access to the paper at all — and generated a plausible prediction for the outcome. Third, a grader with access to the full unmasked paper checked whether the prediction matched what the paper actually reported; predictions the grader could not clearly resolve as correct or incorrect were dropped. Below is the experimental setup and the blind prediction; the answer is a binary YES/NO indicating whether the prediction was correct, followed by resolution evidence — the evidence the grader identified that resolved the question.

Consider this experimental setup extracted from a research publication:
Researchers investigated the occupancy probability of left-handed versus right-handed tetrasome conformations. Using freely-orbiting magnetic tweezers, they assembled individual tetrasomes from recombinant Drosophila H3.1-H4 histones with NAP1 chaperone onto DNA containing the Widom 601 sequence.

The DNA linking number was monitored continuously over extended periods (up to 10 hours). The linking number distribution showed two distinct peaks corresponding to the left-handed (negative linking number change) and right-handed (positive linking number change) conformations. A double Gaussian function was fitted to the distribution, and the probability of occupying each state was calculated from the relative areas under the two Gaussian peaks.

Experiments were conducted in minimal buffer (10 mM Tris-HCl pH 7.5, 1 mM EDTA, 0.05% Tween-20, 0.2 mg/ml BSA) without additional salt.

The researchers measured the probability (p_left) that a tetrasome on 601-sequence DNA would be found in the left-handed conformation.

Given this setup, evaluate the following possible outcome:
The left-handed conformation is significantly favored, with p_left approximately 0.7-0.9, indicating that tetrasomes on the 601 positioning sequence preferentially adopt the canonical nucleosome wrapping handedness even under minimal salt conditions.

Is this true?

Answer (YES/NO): NO